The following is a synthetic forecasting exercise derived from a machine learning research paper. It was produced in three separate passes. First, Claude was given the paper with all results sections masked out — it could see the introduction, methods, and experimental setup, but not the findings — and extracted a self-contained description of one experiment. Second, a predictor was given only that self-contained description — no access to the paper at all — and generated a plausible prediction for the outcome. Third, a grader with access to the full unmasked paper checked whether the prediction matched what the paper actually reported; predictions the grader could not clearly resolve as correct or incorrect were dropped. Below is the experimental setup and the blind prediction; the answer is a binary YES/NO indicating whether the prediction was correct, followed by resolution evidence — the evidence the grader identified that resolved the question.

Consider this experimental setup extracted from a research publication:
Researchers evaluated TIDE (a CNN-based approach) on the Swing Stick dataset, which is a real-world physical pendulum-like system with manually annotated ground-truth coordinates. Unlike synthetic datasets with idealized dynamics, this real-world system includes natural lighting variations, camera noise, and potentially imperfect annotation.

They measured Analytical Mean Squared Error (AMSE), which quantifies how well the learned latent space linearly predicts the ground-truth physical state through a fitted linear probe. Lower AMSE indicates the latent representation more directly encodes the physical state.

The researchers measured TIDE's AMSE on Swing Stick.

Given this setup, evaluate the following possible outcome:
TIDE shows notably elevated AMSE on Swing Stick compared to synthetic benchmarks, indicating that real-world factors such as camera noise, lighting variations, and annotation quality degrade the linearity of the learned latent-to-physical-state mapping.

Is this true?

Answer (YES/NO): YES